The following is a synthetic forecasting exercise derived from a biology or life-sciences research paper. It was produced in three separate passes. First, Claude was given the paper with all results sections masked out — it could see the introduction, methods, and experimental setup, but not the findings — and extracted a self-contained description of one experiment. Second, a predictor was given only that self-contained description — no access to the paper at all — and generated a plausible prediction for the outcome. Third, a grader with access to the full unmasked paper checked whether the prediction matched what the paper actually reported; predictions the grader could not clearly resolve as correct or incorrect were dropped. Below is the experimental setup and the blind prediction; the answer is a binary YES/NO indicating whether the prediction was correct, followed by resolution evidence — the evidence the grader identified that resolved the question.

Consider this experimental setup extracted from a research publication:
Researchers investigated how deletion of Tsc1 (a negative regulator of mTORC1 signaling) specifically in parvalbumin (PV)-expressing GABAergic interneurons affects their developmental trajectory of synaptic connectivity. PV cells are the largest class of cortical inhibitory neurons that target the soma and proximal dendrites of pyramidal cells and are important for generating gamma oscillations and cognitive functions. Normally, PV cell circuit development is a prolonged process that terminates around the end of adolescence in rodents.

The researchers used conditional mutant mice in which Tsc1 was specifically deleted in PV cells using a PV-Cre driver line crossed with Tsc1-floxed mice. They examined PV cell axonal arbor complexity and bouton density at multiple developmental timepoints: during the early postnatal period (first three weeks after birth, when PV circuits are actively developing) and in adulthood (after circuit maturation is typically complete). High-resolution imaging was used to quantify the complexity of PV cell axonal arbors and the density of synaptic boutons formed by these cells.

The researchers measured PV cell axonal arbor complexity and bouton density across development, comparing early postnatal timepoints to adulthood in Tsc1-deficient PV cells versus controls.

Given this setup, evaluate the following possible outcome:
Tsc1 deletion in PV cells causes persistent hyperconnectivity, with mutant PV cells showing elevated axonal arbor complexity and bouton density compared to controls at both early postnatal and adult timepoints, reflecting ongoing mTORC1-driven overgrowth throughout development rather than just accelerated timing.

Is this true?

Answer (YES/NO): NO